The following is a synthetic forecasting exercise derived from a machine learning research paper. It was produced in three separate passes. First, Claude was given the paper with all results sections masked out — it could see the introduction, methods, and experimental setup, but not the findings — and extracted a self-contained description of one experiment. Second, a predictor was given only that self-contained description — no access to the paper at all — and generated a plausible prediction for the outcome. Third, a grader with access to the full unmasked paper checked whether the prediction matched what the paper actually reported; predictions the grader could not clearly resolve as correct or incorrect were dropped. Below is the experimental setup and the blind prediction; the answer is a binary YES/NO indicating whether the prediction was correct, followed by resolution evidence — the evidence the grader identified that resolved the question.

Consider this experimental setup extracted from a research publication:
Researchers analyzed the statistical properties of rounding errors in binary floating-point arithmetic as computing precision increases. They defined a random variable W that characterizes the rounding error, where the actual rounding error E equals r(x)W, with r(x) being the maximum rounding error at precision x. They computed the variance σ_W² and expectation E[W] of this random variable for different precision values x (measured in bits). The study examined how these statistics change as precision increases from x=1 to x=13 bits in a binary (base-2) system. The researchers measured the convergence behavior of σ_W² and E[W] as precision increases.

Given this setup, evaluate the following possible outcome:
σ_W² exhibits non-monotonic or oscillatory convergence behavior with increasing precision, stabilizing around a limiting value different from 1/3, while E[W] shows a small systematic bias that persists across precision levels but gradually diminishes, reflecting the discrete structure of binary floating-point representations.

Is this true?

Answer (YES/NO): NO